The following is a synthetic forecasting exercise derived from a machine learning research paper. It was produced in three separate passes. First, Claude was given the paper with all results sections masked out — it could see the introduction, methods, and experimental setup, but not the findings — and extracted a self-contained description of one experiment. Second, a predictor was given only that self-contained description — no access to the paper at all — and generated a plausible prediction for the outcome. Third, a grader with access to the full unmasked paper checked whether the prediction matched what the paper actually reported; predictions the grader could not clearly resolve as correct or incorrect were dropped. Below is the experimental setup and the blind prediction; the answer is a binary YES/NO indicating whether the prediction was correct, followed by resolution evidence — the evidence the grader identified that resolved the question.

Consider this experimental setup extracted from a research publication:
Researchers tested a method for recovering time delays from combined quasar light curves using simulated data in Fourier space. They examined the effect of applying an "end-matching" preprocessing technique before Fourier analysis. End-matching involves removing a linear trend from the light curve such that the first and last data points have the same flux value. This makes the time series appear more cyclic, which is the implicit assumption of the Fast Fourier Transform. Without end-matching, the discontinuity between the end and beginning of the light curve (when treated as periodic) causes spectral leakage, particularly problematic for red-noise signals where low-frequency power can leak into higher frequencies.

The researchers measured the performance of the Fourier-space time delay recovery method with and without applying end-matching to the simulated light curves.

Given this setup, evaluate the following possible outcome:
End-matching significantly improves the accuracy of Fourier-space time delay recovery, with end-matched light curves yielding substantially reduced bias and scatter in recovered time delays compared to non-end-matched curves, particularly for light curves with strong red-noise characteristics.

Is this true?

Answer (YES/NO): NO